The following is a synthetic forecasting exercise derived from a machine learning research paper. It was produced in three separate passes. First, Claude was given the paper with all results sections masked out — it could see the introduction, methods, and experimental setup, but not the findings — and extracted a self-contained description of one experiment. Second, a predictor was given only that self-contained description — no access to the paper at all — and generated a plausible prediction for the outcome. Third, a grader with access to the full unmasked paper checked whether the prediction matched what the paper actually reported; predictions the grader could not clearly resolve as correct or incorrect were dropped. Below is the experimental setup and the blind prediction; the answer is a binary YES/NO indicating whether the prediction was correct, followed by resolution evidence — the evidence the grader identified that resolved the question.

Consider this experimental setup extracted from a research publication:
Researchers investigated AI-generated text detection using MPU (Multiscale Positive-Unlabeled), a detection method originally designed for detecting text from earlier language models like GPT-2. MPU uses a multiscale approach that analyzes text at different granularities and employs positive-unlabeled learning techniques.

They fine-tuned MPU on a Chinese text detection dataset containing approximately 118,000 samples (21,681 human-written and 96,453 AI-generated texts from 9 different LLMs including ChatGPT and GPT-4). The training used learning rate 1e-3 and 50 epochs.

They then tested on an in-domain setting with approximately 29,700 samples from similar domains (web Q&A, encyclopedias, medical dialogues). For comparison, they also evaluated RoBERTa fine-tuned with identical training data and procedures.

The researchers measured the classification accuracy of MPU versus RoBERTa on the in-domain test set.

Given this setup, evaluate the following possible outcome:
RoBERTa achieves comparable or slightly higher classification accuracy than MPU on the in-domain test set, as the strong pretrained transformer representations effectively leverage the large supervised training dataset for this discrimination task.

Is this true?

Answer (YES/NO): YES